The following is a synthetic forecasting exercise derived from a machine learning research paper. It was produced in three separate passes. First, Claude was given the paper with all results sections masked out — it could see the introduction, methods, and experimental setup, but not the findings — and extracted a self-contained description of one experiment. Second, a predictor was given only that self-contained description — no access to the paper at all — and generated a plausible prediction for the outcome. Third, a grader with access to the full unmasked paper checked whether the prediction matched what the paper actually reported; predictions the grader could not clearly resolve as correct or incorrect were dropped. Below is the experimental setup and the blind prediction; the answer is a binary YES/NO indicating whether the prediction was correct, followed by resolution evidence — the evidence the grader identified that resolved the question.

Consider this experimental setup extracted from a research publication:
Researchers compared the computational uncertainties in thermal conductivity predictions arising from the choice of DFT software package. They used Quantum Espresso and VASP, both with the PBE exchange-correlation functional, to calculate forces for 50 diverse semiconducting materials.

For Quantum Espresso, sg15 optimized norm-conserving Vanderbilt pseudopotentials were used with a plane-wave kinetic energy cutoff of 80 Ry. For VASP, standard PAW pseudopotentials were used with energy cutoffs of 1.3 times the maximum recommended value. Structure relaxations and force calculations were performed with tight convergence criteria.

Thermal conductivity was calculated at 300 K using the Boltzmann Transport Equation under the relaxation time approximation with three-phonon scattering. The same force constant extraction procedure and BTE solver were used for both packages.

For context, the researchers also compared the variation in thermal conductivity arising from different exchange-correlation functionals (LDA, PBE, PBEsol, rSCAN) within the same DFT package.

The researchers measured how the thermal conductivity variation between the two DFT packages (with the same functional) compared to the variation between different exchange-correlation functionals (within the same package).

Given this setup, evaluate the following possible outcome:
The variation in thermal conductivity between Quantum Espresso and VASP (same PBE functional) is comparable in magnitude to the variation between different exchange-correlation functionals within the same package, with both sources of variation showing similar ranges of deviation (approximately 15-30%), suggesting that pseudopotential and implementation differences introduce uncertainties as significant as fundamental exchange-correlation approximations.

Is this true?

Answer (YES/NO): NO